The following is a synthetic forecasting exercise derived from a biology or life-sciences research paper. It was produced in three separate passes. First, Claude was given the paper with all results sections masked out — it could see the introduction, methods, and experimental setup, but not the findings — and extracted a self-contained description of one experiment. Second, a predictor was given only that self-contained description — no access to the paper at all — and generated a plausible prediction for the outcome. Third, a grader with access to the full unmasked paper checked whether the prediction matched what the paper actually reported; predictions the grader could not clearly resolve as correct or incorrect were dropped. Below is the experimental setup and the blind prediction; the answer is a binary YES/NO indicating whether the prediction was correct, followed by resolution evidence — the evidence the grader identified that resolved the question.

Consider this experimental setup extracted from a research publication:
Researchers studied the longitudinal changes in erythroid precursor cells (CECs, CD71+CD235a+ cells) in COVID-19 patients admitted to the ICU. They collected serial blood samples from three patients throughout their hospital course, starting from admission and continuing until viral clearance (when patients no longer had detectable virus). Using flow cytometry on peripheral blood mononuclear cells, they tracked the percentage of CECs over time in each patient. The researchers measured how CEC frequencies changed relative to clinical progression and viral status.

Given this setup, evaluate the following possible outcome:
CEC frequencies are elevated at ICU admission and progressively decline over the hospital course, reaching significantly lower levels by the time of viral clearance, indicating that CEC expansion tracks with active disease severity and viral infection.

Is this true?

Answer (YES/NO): NO